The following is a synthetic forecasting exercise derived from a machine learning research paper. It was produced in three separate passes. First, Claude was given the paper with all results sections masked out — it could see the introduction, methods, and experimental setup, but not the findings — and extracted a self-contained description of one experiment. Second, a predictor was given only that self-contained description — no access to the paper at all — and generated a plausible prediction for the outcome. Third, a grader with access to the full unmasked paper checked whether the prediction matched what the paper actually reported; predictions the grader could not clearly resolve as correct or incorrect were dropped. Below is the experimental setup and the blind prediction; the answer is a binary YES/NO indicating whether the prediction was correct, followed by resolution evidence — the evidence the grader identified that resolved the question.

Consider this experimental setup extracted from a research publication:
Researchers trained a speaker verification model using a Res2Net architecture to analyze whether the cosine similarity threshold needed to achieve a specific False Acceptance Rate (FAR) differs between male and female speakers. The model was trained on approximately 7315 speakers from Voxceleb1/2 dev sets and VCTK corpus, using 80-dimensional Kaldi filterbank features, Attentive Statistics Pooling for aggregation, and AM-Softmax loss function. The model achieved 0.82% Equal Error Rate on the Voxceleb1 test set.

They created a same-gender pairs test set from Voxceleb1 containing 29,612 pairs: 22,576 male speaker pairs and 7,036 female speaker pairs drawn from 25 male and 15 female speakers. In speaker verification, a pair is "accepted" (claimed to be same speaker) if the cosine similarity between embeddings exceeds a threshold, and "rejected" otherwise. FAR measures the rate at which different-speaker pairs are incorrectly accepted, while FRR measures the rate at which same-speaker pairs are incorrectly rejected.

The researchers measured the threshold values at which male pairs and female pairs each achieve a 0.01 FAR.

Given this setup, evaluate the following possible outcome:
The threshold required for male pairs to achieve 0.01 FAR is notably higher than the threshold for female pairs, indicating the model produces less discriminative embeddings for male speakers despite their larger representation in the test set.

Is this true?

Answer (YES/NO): NO